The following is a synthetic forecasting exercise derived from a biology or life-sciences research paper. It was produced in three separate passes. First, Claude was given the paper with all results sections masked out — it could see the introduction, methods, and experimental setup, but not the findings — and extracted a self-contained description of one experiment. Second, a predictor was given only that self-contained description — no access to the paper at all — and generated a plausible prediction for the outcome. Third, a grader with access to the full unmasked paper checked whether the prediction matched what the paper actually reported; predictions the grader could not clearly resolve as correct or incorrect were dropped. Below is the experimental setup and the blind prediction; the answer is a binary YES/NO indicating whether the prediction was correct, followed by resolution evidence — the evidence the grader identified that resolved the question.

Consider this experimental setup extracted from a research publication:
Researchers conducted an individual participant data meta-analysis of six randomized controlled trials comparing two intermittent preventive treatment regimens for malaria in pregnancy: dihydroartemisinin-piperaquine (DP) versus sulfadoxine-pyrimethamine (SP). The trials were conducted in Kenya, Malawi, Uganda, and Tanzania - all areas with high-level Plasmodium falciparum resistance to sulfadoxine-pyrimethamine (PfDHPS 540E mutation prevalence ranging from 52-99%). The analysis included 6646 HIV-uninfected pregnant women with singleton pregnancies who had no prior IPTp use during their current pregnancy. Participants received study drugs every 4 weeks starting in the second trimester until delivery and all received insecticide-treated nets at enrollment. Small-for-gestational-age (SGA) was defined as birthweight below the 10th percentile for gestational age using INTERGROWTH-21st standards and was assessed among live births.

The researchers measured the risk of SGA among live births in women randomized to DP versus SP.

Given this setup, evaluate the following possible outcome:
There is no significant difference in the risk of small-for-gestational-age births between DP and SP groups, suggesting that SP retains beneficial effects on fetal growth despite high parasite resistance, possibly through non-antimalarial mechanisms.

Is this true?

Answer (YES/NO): NO